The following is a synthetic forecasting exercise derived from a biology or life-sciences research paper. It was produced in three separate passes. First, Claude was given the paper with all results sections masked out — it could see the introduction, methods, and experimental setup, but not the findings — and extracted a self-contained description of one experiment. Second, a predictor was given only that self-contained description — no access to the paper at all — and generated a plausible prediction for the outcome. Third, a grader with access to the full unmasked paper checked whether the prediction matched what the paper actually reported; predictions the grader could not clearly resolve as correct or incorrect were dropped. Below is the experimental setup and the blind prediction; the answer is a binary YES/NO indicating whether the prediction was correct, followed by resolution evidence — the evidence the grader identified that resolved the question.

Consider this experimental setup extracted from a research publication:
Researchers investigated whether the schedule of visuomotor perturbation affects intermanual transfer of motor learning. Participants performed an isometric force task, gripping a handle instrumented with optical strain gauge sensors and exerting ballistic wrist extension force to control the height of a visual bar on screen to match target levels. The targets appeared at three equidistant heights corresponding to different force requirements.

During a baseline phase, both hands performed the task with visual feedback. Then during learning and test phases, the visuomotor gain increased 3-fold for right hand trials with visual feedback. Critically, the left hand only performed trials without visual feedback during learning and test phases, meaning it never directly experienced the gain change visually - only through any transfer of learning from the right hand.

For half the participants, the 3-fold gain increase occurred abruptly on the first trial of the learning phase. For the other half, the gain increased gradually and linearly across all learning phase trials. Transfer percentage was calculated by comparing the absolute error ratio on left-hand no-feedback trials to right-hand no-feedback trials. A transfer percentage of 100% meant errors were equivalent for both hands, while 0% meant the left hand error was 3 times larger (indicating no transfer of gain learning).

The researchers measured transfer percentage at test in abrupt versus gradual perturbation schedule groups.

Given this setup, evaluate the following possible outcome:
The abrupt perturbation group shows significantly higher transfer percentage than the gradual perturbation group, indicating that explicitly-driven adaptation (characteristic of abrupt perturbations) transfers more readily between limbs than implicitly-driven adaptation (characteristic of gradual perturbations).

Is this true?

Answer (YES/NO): NO